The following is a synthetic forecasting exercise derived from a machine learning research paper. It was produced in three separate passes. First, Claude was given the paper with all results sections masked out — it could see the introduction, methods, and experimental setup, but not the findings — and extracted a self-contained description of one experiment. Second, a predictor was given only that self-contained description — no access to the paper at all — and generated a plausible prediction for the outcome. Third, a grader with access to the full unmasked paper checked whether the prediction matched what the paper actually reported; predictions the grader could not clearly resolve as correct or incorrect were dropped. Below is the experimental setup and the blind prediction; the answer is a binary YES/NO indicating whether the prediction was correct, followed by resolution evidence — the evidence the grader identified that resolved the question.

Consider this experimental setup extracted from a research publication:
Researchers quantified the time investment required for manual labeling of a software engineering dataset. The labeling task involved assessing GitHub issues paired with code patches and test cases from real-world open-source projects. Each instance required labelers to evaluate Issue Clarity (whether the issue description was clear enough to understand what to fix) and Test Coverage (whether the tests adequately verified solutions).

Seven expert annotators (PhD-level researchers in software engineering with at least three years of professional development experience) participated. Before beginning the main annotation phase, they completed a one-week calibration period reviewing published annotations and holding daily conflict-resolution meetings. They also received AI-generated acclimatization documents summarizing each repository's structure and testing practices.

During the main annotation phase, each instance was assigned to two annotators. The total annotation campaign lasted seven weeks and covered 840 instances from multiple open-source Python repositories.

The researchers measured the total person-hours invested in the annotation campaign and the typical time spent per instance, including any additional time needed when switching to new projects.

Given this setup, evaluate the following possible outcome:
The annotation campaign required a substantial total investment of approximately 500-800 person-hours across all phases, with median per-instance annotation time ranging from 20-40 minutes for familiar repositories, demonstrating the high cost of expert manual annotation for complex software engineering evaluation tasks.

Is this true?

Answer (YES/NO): NO